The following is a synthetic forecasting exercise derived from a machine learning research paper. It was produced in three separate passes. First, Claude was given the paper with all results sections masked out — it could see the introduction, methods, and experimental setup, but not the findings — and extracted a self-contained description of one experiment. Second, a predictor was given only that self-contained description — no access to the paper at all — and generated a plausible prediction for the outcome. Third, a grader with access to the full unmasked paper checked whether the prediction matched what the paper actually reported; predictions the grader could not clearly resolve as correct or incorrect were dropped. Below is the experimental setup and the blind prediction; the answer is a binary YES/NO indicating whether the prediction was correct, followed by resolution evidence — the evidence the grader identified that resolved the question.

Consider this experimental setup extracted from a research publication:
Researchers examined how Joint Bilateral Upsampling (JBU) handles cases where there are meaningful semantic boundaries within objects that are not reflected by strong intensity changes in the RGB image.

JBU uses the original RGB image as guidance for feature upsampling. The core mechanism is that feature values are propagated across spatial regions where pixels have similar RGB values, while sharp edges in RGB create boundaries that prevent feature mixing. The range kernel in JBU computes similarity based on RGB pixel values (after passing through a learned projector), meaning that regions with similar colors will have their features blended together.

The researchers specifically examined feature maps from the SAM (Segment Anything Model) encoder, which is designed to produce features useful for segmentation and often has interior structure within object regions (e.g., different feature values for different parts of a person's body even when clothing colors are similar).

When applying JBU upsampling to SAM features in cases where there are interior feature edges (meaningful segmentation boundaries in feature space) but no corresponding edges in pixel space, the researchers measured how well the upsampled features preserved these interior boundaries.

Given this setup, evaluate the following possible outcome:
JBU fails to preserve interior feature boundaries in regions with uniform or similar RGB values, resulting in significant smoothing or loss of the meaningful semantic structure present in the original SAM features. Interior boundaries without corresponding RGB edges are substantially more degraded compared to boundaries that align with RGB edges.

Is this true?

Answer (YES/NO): YES